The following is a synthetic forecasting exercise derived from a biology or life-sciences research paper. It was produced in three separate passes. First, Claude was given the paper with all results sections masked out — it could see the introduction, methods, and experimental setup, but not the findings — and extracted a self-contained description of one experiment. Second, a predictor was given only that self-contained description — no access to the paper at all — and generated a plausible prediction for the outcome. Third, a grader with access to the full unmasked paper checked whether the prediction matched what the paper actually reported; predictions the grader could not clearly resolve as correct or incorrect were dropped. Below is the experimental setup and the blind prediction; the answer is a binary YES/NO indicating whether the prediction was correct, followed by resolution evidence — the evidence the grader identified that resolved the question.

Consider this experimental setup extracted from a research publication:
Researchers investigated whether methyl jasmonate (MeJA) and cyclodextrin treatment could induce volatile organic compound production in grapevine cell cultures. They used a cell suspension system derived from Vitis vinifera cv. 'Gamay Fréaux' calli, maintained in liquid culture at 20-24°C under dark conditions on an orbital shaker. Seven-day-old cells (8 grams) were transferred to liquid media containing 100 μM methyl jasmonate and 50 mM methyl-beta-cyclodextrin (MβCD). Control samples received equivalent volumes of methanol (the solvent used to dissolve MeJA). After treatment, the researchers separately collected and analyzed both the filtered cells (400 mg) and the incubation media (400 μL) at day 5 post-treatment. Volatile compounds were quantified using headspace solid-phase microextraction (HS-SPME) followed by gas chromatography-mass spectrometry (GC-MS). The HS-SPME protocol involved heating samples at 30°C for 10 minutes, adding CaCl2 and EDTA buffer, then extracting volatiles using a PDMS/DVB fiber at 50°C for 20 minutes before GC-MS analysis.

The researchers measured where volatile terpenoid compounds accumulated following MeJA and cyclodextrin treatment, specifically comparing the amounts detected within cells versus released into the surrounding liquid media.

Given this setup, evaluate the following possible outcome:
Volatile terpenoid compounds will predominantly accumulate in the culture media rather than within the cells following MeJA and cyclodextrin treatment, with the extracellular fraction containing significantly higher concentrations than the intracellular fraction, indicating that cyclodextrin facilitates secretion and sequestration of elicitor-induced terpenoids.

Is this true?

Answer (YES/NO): NO